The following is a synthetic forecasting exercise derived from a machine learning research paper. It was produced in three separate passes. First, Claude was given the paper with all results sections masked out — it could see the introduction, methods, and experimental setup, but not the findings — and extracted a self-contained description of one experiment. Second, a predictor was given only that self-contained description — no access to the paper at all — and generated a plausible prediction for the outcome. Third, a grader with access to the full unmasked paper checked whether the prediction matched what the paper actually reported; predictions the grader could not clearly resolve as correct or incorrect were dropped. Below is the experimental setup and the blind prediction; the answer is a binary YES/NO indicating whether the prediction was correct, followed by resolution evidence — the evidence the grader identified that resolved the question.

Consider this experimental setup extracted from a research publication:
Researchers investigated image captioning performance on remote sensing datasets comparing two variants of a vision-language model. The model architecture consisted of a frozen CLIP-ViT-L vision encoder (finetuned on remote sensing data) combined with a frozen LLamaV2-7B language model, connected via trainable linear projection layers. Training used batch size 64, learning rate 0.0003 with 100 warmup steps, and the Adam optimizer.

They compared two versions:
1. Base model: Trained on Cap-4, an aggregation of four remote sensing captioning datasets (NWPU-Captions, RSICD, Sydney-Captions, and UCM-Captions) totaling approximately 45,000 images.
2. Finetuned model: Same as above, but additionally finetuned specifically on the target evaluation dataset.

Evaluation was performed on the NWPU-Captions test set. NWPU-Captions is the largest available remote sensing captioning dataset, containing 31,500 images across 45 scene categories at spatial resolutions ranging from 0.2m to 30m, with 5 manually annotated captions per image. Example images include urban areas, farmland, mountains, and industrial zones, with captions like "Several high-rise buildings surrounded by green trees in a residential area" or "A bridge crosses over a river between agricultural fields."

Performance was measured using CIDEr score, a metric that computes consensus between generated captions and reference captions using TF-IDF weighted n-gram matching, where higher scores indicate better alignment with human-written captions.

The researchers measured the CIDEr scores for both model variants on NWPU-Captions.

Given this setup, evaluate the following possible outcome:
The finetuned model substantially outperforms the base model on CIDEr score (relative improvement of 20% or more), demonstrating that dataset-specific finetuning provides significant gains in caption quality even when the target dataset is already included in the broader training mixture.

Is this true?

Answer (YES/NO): NO